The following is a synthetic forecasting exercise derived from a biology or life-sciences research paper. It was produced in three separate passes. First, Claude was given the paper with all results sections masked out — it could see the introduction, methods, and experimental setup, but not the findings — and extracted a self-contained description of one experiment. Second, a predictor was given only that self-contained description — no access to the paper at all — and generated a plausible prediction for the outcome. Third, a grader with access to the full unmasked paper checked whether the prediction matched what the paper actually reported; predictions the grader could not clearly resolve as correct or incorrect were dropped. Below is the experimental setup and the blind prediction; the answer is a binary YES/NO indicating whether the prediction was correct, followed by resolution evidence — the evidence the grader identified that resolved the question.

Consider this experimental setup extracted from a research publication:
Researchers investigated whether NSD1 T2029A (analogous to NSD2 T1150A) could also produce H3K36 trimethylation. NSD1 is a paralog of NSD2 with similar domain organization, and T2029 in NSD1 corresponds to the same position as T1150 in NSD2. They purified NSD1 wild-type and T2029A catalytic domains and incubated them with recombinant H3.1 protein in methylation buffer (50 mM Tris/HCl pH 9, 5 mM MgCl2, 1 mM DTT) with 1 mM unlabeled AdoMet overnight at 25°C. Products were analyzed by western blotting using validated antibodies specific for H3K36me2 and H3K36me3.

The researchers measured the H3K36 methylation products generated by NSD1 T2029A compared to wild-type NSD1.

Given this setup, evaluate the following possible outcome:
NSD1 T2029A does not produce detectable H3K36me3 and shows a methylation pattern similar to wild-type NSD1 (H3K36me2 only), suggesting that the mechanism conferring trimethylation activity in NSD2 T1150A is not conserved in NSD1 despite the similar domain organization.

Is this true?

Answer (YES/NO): NO